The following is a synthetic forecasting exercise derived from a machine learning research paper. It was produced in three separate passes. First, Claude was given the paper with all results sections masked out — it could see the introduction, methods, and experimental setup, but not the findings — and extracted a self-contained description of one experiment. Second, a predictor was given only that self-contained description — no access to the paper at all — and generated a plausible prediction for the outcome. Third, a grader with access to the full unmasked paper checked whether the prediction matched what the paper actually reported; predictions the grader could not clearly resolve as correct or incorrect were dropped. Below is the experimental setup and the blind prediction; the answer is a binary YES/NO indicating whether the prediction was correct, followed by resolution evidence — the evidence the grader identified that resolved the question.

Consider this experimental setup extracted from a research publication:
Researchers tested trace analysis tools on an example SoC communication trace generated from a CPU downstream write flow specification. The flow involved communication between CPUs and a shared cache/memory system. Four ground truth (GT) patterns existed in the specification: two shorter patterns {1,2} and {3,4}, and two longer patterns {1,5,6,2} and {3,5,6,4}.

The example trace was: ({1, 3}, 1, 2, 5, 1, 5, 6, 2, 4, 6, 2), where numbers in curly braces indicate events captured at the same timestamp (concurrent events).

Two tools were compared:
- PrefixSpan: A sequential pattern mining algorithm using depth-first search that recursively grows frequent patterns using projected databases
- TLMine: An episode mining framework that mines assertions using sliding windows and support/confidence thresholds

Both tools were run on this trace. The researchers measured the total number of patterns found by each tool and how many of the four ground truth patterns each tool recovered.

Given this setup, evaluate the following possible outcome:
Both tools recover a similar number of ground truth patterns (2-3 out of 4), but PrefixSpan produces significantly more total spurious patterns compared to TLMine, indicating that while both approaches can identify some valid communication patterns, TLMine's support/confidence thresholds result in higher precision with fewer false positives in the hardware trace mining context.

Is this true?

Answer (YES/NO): NO